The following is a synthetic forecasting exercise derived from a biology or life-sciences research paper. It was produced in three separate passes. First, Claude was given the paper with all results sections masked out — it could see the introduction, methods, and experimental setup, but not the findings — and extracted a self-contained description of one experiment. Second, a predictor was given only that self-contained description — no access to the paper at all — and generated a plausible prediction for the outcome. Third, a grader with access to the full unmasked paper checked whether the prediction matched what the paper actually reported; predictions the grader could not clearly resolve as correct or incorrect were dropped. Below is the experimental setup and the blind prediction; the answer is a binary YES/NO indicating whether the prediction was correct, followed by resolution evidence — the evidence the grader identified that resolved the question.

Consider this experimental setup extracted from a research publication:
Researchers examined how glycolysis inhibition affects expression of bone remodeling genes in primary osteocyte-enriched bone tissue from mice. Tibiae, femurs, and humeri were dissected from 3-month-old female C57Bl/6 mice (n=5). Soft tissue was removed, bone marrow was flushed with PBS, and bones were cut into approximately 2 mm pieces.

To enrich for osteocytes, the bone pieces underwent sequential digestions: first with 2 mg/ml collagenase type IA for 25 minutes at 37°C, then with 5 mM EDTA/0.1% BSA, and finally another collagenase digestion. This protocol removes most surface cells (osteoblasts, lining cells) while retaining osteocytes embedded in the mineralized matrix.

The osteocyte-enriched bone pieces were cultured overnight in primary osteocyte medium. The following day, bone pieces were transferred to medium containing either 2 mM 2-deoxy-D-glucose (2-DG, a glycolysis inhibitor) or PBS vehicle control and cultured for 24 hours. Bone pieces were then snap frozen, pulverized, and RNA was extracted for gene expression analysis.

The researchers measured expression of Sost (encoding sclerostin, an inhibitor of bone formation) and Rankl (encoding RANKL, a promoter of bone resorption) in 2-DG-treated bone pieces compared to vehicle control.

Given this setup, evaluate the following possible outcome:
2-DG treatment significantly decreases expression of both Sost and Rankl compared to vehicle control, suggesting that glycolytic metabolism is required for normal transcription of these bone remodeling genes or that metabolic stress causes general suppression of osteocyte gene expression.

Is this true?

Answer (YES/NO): NO